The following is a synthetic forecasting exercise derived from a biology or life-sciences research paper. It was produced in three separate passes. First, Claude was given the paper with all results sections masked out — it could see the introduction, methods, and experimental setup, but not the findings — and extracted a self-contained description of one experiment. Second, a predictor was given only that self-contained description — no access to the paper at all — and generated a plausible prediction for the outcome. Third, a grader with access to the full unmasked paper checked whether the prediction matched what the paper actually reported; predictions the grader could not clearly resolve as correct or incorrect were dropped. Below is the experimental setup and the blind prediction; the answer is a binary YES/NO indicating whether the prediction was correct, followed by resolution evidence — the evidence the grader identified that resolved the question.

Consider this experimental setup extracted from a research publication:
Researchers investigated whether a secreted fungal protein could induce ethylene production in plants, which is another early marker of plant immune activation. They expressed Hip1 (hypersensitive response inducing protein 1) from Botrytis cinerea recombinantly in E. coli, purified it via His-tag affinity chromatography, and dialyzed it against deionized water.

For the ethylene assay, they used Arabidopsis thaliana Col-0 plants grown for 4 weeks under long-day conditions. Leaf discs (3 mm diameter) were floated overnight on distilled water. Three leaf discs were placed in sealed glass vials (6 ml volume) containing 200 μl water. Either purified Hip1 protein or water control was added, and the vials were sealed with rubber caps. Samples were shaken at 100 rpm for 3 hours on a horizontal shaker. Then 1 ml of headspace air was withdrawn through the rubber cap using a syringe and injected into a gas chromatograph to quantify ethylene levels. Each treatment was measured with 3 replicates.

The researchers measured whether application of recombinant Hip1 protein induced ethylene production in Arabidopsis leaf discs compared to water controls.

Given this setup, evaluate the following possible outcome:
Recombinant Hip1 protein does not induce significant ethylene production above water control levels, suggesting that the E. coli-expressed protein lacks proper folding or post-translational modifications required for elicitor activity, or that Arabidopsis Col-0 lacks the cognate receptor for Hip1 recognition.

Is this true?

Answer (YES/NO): YES